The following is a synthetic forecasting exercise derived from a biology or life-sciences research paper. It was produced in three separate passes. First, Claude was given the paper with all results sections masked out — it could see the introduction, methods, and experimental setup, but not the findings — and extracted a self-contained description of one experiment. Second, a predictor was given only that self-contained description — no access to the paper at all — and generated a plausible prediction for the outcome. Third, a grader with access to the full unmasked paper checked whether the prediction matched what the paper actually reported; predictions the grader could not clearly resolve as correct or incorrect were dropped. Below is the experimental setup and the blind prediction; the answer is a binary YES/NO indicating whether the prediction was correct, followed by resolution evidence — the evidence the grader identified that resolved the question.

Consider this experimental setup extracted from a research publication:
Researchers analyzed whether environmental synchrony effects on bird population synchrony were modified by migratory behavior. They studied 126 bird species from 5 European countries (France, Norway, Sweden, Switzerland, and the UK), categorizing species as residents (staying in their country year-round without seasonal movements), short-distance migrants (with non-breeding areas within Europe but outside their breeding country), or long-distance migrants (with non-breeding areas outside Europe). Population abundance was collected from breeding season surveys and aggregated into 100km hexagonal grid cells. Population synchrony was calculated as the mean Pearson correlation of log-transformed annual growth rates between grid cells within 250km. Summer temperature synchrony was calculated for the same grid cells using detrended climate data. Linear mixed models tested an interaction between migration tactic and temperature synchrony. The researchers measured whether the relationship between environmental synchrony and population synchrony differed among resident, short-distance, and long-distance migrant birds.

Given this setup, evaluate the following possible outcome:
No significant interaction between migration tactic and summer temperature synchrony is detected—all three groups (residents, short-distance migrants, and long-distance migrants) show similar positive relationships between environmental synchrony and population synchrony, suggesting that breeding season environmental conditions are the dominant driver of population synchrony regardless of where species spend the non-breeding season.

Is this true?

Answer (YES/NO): NO